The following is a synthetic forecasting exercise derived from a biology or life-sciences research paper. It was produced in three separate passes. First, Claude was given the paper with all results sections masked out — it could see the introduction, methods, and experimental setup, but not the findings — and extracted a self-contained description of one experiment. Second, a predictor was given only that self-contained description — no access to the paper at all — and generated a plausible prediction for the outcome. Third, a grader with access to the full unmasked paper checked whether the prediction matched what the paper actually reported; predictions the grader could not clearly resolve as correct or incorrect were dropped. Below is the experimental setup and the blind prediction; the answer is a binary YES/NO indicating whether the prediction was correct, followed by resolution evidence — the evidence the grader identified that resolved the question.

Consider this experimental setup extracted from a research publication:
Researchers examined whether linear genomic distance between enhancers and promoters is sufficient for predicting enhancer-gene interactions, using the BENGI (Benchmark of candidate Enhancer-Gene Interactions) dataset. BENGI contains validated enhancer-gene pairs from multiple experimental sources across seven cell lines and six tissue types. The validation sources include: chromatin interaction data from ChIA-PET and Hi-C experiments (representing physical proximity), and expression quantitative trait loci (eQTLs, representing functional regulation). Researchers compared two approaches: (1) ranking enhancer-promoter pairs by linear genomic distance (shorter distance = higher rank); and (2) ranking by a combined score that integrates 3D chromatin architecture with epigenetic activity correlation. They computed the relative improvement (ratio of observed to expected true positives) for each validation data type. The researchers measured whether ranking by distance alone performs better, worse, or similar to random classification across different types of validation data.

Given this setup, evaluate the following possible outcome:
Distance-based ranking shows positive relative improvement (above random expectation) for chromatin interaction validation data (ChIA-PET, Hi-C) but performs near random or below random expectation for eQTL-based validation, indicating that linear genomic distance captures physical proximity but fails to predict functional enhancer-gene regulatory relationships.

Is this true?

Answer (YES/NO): NO